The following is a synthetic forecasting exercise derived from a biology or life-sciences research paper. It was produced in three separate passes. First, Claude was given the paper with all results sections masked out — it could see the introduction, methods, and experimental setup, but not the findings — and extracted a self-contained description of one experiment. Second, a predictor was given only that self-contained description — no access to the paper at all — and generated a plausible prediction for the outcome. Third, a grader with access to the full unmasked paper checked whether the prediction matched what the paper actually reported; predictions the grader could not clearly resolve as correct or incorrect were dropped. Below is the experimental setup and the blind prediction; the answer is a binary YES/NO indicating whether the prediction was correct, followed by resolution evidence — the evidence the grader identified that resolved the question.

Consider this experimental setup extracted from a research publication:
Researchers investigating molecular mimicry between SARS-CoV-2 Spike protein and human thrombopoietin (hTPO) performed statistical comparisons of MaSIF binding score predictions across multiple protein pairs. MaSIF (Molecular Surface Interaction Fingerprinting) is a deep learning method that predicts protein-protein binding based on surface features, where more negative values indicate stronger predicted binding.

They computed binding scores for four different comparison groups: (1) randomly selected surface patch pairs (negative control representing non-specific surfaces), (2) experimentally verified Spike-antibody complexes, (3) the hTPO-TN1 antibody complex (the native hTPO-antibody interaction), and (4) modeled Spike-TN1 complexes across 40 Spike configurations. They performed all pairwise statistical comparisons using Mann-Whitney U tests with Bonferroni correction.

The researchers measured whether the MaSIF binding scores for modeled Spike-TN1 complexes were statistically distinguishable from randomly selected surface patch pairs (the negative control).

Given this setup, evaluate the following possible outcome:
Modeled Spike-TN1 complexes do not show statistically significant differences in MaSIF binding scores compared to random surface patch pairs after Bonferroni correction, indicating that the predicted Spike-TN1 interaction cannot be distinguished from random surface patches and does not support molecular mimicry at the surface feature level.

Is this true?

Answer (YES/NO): NO